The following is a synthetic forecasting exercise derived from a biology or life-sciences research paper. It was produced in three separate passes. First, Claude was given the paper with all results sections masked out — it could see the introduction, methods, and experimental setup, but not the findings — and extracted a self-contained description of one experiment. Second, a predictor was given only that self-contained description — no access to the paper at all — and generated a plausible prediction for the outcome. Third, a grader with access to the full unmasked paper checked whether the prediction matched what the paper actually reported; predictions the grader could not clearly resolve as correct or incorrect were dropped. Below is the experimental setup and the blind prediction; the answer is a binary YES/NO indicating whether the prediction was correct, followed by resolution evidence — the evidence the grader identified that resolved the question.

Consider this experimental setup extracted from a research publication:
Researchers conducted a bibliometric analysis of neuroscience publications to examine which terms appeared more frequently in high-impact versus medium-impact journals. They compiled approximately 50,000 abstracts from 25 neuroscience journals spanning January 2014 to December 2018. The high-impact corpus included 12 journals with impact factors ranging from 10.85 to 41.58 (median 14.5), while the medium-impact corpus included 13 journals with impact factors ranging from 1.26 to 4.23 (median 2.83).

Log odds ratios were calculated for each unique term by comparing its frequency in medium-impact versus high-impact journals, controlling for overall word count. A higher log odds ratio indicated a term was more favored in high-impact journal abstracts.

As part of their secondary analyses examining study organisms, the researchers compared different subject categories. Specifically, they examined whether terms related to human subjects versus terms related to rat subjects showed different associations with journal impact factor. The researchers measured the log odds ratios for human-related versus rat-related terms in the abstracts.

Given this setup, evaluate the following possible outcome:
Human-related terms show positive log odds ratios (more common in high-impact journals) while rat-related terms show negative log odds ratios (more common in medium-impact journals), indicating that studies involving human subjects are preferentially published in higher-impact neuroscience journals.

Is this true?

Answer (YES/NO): YES